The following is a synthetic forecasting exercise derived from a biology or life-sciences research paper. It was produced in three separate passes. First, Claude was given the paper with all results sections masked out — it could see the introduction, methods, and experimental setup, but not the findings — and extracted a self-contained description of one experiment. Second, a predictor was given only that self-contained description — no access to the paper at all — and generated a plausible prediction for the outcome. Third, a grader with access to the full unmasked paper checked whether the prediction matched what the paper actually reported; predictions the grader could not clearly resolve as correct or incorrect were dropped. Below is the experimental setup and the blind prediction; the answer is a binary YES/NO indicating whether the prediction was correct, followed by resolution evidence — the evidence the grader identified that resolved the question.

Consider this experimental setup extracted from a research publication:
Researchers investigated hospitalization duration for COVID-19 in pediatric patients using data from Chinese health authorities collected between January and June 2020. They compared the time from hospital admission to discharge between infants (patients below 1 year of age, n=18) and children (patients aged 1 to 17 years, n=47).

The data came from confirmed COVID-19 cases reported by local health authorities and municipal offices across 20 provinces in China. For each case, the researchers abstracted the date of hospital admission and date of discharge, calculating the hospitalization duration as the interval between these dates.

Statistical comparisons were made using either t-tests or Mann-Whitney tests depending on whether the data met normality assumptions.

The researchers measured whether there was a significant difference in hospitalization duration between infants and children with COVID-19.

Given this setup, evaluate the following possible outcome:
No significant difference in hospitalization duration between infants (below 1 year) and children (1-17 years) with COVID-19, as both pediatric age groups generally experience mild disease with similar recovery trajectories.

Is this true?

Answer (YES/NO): YES